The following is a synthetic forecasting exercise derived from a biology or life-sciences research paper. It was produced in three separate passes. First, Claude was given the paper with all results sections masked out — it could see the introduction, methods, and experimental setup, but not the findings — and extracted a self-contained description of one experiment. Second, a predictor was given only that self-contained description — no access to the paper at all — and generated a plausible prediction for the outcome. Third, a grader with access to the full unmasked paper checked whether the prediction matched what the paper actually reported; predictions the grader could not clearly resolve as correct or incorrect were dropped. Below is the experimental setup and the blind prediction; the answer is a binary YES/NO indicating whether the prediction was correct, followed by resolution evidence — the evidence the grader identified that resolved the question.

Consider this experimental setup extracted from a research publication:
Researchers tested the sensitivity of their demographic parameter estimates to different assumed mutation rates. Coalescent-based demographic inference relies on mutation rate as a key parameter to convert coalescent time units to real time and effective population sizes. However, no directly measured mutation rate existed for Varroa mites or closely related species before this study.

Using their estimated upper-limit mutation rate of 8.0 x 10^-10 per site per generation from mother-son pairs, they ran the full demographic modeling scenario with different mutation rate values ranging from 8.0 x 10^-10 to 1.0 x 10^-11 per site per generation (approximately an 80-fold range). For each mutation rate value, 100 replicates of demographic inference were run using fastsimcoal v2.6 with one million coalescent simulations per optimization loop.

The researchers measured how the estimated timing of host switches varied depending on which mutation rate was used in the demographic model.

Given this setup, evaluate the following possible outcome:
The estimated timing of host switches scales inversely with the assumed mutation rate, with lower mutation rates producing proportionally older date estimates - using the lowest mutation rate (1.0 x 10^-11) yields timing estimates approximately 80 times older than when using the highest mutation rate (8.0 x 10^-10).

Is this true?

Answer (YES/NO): NO